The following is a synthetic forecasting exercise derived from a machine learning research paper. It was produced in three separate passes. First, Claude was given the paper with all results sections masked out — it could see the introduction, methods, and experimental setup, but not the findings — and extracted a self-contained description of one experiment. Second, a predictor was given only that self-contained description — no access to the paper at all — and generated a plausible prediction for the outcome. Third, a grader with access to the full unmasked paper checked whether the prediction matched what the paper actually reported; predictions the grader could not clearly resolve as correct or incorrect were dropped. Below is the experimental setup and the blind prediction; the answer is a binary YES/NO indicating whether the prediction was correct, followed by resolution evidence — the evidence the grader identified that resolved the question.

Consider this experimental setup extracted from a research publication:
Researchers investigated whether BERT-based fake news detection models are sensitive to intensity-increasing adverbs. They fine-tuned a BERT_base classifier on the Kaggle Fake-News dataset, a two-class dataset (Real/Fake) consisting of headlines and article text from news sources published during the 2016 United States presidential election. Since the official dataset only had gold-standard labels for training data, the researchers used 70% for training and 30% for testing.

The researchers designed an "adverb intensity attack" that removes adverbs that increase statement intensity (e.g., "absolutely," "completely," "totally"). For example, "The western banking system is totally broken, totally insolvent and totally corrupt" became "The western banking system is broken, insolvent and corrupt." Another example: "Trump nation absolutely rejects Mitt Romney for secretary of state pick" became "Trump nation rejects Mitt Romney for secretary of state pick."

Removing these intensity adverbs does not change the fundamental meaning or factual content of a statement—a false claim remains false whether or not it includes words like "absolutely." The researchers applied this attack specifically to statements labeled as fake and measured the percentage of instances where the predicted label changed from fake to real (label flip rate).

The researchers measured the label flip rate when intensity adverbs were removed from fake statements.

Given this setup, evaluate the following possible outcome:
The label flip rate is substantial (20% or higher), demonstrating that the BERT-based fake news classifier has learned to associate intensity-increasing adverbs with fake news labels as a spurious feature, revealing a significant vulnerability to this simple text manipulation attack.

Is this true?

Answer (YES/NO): NO